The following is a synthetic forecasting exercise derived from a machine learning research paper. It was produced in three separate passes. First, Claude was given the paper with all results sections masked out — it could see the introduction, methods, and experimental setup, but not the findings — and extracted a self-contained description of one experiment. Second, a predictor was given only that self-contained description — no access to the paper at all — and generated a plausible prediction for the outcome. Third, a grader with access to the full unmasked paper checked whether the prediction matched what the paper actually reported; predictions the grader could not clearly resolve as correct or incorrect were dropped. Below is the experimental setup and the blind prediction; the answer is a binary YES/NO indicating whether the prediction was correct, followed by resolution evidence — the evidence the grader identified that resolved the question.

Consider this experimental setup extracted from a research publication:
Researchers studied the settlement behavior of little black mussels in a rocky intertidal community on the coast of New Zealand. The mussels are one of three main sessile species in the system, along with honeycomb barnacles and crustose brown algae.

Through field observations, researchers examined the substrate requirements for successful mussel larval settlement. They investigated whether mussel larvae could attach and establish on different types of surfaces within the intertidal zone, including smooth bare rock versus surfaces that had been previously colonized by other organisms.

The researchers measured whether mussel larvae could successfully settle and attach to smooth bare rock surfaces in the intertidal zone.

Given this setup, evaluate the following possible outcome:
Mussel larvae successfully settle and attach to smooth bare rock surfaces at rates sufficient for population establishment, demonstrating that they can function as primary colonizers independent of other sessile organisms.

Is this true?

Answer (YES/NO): NO